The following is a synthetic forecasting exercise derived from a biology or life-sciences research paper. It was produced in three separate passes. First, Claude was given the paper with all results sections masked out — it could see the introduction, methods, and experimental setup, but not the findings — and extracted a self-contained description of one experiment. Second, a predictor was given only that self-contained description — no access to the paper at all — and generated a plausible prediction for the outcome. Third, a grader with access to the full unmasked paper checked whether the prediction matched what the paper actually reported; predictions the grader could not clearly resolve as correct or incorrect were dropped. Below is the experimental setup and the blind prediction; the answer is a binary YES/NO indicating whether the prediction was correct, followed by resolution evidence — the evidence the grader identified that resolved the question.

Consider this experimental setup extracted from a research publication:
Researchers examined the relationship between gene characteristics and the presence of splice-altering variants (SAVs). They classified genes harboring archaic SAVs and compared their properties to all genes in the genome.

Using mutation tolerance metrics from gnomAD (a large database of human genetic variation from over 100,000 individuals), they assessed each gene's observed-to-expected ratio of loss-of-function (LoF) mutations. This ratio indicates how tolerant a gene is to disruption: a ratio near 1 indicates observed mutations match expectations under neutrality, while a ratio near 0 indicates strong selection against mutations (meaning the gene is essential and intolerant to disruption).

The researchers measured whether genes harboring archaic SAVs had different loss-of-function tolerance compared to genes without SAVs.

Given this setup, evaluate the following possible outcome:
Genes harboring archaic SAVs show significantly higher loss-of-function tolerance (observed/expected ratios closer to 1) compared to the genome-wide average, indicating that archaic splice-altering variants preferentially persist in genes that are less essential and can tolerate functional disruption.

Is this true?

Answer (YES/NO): NO